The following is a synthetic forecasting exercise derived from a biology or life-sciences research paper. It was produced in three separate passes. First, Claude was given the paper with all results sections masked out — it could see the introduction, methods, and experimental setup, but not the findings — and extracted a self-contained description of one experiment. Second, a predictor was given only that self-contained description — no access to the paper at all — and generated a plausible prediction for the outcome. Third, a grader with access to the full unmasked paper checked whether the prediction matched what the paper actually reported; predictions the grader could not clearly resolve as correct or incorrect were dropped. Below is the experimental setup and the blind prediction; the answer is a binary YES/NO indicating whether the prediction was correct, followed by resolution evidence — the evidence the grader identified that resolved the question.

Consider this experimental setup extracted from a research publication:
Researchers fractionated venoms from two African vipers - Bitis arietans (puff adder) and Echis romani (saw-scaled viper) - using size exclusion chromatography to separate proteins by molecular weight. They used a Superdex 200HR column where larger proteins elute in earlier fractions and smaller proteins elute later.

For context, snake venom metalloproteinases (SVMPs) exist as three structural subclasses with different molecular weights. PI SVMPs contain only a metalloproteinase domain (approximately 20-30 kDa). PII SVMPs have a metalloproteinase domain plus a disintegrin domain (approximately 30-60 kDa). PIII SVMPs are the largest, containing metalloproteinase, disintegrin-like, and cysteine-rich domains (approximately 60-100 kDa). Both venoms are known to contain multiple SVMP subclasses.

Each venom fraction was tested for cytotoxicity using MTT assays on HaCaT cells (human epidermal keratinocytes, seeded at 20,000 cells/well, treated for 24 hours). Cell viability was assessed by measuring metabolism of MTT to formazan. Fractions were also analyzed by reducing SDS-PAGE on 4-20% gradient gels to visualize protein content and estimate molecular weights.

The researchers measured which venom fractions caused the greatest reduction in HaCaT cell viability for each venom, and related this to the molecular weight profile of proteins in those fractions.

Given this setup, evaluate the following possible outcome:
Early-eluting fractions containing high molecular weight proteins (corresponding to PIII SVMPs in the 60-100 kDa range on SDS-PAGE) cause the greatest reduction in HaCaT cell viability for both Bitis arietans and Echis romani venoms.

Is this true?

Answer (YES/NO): NO